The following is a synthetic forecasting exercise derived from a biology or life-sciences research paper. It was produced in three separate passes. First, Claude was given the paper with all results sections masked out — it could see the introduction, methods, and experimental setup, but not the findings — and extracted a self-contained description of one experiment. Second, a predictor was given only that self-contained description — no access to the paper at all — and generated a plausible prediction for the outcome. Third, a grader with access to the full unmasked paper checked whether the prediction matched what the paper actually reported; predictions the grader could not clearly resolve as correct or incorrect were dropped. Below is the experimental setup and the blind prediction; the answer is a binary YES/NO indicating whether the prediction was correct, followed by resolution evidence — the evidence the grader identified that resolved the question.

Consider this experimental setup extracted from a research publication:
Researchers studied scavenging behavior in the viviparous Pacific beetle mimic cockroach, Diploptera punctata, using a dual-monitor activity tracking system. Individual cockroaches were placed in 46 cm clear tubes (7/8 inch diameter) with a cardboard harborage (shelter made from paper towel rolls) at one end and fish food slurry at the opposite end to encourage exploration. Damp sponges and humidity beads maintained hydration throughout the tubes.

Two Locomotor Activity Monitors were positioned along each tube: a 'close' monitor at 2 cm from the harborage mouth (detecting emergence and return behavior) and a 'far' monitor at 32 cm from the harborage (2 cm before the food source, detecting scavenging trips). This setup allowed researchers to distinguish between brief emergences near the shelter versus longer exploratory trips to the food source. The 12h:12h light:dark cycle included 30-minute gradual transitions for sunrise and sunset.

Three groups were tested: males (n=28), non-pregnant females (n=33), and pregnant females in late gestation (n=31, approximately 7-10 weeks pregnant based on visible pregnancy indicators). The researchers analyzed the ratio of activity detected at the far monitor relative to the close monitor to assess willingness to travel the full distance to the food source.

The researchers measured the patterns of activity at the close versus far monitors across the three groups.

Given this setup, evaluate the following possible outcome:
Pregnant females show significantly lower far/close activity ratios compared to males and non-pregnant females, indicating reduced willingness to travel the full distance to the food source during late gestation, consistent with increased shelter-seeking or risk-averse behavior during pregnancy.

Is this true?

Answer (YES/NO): NO